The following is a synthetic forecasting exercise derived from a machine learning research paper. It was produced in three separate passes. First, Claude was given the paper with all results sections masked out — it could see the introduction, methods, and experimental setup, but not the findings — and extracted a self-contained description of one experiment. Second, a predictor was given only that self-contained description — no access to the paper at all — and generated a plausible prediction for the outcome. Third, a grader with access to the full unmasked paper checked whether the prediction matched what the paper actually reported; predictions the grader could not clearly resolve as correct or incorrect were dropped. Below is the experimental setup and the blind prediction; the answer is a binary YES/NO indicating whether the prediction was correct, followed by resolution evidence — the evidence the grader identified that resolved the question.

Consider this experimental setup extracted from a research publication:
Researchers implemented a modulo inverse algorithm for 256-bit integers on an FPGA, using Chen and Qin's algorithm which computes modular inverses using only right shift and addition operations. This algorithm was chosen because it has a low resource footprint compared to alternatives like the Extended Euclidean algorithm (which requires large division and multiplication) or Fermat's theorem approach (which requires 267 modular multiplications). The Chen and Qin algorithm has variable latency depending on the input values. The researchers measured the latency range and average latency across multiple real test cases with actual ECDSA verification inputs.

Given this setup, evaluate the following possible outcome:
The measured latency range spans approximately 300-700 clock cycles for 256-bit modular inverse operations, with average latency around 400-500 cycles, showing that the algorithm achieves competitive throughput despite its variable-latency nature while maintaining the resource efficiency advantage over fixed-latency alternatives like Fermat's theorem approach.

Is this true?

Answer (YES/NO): NO